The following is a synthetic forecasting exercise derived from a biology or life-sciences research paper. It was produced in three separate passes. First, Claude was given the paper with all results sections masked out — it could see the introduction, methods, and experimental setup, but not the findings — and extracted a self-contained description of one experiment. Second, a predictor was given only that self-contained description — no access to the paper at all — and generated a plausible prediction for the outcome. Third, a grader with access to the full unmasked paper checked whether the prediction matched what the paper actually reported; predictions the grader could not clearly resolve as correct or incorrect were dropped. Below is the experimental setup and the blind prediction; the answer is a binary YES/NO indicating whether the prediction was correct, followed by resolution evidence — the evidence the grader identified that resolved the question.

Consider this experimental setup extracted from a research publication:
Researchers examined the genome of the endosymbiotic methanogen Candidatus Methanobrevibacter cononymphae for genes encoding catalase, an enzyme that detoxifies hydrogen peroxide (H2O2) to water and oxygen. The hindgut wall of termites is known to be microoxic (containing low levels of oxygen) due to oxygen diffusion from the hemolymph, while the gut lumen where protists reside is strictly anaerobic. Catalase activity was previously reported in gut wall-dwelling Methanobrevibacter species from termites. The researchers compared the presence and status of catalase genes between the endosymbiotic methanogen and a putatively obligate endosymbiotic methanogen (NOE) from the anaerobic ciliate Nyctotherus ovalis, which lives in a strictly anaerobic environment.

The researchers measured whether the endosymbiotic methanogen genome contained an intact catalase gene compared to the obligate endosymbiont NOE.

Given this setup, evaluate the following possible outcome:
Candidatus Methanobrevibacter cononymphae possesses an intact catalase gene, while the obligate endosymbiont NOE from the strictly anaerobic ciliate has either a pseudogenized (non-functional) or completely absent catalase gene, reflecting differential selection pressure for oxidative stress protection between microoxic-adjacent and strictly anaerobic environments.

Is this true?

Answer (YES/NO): YES